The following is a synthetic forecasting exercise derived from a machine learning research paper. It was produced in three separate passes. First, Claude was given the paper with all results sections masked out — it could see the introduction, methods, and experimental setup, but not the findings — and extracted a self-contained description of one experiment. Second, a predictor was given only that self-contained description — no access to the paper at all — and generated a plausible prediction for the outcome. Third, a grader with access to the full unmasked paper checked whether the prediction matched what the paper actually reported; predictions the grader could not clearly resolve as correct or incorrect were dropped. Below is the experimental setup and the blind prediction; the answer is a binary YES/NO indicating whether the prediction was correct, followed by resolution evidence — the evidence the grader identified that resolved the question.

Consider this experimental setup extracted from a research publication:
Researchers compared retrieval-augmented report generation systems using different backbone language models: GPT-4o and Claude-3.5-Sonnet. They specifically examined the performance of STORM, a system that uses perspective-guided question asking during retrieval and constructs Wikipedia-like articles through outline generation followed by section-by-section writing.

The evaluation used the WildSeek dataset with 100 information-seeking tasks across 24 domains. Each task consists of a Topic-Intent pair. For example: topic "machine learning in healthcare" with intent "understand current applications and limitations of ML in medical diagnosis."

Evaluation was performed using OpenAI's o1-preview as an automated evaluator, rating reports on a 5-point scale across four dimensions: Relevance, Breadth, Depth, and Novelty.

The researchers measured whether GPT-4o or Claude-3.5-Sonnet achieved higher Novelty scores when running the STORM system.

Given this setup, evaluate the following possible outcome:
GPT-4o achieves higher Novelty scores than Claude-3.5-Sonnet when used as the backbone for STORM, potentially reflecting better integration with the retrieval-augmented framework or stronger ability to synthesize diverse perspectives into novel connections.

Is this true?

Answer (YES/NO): NO